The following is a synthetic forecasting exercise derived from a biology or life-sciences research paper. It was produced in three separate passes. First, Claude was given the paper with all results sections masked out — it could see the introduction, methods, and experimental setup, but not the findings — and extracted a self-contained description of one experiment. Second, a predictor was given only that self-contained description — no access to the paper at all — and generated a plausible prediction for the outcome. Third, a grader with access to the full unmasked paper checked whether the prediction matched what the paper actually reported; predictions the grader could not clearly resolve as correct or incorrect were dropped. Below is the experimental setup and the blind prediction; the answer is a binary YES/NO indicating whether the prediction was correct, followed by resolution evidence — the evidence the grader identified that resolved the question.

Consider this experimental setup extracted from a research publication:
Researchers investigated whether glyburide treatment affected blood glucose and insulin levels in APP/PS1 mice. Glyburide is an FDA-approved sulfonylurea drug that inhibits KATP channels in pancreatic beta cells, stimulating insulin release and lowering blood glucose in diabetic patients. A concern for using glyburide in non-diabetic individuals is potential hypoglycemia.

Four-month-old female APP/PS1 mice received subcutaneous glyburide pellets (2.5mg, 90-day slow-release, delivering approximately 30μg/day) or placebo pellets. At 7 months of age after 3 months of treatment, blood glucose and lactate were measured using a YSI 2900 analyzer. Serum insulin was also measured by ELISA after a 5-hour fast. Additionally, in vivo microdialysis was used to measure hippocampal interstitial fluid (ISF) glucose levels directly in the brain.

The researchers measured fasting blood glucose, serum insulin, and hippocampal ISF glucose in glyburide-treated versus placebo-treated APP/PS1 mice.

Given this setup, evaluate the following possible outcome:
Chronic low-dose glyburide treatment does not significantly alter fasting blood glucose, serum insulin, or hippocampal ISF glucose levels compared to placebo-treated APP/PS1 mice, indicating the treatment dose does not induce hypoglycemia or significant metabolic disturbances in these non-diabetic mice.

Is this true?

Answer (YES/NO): YES